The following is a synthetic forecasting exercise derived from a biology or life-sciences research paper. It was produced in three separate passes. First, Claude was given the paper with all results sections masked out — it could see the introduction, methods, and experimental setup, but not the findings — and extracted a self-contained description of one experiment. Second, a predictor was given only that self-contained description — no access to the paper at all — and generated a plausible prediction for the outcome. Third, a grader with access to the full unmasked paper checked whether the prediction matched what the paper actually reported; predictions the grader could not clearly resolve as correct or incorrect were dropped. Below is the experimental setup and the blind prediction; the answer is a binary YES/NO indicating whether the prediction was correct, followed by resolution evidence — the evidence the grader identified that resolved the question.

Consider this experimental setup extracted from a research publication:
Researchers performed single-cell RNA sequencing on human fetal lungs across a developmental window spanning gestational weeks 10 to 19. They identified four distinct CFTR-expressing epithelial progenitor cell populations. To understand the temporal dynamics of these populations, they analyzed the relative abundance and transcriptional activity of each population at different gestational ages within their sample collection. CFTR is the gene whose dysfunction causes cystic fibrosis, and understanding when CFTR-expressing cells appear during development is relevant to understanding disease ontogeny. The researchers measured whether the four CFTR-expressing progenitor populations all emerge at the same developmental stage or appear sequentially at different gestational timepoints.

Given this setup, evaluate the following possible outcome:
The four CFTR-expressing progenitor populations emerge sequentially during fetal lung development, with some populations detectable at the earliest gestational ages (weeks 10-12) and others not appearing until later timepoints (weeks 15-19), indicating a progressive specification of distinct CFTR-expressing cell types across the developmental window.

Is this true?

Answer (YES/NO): NO